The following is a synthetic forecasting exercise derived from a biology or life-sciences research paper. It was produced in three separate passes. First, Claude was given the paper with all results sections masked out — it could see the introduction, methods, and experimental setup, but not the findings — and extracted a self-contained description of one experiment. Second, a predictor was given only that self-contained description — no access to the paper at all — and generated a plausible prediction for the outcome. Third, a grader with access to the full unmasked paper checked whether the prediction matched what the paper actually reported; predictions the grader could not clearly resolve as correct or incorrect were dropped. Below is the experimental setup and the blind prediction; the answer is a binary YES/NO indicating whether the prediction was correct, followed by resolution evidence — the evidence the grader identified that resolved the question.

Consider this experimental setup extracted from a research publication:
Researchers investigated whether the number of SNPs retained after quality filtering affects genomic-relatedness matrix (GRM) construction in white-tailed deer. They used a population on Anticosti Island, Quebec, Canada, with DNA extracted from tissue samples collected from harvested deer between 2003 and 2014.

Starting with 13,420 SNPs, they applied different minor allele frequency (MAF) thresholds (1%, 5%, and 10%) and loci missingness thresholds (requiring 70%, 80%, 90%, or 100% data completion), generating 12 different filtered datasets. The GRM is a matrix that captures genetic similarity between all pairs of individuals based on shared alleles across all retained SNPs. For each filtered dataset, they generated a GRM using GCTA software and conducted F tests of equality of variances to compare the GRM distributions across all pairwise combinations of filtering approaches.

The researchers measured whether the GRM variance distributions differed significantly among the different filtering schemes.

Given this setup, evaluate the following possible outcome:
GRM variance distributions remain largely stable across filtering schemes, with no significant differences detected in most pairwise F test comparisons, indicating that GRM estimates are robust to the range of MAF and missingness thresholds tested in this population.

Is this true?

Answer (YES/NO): NO